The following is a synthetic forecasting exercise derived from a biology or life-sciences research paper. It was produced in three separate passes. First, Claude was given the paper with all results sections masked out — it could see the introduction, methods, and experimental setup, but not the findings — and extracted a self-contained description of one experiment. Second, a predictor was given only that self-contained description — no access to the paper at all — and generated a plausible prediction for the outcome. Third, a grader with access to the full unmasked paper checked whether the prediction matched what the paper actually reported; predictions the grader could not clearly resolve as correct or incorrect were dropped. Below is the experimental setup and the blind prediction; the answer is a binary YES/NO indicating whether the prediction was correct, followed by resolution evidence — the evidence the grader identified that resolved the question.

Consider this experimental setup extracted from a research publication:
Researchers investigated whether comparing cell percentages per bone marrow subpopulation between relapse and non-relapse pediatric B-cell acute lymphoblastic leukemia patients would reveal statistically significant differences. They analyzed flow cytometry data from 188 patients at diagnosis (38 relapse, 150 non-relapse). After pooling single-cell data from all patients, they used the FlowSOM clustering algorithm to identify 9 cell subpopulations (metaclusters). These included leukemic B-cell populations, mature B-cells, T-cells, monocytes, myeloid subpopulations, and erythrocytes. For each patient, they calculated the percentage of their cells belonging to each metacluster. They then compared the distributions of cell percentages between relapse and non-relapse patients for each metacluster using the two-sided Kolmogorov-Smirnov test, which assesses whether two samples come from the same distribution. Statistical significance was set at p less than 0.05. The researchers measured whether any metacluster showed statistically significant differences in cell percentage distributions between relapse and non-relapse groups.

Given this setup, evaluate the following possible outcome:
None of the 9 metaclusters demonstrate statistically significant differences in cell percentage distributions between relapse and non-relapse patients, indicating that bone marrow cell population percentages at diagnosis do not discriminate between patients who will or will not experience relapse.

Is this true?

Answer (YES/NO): YES